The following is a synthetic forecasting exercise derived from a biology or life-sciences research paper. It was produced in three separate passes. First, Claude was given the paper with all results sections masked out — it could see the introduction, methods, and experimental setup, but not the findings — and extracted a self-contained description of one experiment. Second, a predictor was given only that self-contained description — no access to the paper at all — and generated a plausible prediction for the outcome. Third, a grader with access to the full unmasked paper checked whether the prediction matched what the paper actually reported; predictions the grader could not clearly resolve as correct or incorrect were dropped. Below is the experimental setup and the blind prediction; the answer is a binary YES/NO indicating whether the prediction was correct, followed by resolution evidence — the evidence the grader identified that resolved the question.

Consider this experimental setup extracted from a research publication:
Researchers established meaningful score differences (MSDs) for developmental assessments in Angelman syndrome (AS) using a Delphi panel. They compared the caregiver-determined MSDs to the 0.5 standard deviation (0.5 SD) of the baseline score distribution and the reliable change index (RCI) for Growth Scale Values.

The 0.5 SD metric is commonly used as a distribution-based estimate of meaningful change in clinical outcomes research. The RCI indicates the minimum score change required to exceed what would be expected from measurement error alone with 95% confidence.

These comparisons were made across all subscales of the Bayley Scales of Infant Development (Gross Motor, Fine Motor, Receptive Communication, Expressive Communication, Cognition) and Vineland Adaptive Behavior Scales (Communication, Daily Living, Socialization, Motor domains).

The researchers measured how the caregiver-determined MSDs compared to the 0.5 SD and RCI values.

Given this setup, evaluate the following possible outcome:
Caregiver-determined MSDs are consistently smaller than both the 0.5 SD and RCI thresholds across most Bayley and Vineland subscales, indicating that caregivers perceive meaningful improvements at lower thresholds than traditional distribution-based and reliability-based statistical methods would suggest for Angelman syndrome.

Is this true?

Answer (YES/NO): NO